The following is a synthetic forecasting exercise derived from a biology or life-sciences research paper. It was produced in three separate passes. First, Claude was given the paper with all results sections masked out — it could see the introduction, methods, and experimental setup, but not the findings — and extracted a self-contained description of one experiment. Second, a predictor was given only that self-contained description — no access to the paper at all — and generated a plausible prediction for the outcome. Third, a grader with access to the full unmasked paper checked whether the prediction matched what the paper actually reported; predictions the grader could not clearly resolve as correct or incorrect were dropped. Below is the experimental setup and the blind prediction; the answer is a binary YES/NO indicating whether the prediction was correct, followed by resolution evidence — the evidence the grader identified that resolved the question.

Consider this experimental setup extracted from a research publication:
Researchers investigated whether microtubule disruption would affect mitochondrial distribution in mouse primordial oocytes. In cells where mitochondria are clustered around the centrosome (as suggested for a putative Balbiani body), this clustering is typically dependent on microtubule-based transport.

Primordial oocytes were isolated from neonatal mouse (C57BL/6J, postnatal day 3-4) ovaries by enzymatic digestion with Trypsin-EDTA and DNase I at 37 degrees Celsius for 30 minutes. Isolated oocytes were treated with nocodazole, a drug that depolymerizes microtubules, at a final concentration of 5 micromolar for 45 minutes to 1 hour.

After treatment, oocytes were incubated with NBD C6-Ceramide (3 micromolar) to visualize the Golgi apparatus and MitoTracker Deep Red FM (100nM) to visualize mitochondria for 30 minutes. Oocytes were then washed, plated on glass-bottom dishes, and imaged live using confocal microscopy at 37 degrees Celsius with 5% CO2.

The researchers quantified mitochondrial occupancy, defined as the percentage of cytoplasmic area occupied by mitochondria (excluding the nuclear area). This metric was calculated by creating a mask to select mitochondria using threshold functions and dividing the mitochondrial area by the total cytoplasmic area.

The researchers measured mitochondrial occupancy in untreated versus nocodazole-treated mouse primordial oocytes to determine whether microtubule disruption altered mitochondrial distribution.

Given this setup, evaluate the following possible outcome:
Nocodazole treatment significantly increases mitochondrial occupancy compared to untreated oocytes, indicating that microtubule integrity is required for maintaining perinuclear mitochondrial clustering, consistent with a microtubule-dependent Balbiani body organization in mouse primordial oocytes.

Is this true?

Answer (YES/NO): NO